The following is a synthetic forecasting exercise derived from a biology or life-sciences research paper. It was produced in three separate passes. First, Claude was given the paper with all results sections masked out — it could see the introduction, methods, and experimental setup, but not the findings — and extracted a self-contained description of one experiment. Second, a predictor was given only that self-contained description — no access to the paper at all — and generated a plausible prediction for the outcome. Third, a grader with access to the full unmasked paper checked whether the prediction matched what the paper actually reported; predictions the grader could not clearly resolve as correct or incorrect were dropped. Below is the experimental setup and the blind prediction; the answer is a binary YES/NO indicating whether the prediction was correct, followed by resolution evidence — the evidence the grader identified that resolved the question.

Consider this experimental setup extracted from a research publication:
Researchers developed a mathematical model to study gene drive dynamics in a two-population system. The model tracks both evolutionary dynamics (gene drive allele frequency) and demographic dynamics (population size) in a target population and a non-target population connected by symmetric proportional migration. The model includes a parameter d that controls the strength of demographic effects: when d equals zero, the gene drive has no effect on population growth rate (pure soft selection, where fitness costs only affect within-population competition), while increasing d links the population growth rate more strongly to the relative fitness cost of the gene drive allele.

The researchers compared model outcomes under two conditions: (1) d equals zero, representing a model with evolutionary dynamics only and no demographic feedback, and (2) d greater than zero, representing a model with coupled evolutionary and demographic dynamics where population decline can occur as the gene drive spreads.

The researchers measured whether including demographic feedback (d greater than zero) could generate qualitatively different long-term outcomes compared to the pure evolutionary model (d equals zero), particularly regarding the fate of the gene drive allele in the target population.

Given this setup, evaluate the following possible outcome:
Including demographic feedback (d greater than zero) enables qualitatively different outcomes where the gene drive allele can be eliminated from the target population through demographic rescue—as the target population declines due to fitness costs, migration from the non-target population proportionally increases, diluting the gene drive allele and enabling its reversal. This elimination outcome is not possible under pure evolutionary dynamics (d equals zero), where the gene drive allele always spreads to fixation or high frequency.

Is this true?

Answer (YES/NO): YES